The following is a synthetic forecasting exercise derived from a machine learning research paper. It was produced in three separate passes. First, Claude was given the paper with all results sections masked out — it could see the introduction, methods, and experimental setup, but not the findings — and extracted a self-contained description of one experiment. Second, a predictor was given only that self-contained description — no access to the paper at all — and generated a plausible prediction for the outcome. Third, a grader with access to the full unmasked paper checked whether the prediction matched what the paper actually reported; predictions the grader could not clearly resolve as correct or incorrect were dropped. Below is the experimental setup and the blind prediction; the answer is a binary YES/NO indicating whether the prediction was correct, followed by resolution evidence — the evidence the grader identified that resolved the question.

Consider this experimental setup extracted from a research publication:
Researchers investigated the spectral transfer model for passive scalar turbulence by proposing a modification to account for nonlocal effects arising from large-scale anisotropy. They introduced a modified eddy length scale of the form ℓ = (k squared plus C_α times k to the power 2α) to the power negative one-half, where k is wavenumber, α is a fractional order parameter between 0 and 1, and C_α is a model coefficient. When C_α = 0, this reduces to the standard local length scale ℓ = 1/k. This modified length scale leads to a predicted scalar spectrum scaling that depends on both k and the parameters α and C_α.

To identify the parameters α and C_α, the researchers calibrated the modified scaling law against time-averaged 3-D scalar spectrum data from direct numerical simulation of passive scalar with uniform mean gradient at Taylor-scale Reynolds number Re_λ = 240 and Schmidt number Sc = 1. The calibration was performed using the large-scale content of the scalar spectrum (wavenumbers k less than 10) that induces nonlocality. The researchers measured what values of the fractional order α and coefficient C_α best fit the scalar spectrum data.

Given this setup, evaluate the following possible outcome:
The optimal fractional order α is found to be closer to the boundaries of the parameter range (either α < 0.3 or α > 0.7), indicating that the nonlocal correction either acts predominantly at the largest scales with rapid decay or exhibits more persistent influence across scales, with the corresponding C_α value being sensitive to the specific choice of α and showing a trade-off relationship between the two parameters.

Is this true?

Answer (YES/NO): NO